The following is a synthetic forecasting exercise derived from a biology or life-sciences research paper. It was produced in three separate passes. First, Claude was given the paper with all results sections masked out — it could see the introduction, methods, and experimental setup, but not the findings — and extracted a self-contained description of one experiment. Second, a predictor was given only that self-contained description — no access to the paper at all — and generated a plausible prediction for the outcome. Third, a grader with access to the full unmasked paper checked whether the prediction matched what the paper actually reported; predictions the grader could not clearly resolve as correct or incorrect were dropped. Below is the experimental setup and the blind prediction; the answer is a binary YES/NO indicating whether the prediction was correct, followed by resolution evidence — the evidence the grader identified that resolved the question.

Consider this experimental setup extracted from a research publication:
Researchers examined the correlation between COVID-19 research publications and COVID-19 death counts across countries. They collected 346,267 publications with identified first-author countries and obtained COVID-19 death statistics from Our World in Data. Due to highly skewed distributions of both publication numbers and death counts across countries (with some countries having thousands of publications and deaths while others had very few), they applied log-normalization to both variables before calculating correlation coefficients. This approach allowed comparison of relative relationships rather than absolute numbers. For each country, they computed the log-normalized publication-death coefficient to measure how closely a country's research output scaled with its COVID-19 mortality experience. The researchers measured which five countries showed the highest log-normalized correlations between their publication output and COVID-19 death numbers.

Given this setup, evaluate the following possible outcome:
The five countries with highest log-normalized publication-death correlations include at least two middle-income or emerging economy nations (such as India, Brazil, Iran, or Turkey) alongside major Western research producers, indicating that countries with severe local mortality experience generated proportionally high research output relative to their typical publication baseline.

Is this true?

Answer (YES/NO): NO